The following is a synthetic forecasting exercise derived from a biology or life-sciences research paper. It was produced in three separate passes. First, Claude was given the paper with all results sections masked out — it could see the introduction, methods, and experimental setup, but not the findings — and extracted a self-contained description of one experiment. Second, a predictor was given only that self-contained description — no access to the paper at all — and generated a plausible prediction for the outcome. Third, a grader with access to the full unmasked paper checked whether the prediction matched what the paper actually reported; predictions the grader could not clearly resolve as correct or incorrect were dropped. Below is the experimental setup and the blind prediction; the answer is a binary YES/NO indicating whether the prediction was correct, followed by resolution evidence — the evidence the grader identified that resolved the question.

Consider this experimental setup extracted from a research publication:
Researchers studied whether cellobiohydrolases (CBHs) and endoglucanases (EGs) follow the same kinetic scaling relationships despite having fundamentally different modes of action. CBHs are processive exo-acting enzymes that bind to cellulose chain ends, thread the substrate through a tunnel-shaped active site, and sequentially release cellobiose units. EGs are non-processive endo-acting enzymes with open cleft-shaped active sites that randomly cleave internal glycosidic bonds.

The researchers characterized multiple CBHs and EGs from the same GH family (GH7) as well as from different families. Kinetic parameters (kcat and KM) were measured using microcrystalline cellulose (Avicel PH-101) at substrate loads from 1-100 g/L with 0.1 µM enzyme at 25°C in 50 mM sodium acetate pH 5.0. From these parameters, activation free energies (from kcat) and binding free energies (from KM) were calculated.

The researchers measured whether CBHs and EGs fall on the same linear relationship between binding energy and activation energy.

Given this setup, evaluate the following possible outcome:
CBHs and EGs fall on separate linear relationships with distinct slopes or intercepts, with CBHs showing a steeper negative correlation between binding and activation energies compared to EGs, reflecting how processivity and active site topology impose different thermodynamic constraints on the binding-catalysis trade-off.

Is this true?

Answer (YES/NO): NO